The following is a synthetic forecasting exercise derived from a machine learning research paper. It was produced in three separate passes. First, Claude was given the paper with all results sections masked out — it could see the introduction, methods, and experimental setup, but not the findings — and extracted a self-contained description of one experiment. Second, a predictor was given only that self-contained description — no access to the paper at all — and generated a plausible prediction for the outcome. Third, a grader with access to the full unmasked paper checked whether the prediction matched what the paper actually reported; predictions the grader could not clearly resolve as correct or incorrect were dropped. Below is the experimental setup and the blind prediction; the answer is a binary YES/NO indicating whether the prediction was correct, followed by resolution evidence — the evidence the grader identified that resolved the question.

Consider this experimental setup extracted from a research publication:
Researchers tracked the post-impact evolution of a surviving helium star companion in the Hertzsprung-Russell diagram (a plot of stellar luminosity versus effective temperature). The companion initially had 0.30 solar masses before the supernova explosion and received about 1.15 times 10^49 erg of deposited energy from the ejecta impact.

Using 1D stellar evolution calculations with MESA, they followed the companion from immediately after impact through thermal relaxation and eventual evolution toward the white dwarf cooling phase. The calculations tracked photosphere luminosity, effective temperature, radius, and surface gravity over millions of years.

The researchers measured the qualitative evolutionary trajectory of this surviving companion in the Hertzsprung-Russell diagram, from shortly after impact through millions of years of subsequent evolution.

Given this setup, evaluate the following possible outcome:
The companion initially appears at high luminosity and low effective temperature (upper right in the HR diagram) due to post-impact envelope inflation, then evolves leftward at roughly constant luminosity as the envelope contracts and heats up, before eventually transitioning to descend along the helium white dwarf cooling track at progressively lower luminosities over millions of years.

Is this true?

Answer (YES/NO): NO